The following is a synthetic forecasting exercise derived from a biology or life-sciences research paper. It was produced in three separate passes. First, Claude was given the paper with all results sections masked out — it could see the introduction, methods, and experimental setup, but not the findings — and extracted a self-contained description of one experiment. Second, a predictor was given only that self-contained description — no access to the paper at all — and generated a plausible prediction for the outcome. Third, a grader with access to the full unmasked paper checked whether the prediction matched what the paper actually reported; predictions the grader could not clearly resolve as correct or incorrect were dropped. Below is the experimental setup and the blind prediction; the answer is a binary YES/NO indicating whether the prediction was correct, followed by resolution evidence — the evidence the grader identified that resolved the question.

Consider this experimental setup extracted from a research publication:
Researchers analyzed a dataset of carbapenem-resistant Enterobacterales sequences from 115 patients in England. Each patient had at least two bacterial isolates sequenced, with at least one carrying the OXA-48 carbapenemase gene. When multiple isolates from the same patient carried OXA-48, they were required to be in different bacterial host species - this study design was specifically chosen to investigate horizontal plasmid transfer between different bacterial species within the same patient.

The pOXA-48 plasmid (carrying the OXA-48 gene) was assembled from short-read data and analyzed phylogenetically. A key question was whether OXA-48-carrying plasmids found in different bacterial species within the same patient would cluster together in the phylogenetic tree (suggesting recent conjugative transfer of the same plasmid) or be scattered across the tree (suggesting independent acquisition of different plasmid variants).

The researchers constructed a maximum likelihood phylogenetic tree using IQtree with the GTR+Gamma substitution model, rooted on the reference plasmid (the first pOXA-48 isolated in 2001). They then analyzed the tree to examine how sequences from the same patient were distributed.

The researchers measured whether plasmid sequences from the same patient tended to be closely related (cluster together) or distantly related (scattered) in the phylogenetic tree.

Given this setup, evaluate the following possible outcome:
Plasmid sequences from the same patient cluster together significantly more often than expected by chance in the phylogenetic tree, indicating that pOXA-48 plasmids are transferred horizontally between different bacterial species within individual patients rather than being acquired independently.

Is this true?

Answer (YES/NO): YES